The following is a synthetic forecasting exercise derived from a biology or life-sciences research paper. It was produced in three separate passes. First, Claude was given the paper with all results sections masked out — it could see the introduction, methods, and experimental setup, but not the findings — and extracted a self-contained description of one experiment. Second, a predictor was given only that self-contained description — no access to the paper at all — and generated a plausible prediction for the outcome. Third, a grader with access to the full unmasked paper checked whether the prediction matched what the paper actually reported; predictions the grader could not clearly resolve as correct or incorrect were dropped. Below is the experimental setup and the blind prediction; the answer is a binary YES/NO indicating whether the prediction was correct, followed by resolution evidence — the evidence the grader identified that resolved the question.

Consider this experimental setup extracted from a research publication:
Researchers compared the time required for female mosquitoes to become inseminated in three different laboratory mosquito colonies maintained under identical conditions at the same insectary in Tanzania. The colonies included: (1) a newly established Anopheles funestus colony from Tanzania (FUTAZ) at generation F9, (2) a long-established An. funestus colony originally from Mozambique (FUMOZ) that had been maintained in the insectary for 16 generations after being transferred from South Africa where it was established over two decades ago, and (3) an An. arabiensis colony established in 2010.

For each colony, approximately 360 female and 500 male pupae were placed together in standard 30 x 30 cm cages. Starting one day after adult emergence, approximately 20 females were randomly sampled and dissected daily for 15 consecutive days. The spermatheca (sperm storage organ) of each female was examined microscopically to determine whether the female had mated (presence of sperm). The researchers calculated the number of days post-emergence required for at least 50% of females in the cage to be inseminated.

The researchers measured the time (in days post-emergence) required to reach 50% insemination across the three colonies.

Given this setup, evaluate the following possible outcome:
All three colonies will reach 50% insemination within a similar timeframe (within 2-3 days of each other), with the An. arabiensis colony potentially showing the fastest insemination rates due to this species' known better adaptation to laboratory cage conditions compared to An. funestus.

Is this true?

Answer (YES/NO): NO